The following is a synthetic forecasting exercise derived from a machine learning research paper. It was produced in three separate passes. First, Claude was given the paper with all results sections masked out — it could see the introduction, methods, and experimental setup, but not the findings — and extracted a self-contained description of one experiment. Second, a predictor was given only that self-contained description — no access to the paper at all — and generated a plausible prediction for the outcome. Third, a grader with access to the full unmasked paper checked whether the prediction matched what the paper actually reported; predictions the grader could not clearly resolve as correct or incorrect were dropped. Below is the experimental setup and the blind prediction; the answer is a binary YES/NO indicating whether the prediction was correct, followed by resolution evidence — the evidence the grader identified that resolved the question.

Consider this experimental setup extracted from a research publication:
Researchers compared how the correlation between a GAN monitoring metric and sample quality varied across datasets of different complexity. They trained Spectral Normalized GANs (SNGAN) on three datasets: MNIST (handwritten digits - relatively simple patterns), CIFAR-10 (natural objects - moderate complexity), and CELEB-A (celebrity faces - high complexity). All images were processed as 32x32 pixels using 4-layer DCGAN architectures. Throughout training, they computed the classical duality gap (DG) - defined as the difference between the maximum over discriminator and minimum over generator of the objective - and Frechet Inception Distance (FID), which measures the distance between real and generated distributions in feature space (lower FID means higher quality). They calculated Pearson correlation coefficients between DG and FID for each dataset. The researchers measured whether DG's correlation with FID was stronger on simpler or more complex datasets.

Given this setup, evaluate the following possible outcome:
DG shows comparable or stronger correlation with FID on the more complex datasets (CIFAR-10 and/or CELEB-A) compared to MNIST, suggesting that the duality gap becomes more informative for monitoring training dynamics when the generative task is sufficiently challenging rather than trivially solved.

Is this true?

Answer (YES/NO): YES